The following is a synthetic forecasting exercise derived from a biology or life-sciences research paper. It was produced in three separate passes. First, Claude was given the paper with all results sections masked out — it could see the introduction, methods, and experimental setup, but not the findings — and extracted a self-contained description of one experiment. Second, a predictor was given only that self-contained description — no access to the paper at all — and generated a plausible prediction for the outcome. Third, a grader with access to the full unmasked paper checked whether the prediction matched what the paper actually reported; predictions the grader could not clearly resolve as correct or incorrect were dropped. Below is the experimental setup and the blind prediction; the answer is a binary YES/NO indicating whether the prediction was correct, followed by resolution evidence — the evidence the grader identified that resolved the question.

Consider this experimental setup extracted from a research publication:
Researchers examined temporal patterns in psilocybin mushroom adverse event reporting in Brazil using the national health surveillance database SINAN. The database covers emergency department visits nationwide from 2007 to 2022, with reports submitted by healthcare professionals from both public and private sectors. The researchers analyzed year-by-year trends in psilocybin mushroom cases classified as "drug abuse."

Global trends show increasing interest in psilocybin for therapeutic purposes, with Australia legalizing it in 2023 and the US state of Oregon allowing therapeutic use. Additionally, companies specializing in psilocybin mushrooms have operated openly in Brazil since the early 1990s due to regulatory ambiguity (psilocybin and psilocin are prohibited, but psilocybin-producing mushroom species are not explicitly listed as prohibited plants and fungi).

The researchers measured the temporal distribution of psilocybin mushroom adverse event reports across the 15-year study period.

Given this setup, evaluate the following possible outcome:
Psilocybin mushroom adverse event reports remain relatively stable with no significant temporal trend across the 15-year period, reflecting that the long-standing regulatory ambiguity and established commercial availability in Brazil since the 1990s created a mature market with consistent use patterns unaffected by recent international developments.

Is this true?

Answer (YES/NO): NO